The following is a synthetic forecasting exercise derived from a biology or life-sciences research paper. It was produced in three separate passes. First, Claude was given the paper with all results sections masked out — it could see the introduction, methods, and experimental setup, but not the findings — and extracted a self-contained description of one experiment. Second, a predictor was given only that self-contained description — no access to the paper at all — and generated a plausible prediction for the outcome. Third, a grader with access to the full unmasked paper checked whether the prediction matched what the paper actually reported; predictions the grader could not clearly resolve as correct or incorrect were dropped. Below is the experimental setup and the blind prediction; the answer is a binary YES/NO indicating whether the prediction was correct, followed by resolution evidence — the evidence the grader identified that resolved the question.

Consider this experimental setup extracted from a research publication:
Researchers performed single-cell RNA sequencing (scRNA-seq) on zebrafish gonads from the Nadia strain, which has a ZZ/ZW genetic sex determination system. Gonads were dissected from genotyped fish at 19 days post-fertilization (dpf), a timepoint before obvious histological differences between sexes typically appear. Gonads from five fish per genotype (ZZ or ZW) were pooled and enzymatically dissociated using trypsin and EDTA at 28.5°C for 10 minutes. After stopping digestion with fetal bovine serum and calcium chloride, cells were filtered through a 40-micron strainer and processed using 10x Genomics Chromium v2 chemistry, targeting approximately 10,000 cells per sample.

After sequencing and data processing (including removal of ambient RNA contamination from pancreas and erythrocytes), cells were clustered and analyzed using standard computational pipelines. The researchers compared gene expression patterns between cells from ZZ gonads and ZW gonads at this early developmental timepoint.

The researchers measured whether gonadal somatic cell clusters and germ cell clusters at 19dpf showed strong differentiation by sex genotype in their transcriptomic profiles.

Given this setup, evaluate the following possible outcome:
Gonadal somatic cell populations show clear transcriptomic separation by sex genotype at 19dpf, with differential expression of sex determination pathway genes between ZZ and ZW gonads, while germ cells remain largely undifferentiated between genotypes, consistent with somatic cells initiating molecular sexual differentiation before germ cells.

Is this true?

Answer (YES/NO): NO